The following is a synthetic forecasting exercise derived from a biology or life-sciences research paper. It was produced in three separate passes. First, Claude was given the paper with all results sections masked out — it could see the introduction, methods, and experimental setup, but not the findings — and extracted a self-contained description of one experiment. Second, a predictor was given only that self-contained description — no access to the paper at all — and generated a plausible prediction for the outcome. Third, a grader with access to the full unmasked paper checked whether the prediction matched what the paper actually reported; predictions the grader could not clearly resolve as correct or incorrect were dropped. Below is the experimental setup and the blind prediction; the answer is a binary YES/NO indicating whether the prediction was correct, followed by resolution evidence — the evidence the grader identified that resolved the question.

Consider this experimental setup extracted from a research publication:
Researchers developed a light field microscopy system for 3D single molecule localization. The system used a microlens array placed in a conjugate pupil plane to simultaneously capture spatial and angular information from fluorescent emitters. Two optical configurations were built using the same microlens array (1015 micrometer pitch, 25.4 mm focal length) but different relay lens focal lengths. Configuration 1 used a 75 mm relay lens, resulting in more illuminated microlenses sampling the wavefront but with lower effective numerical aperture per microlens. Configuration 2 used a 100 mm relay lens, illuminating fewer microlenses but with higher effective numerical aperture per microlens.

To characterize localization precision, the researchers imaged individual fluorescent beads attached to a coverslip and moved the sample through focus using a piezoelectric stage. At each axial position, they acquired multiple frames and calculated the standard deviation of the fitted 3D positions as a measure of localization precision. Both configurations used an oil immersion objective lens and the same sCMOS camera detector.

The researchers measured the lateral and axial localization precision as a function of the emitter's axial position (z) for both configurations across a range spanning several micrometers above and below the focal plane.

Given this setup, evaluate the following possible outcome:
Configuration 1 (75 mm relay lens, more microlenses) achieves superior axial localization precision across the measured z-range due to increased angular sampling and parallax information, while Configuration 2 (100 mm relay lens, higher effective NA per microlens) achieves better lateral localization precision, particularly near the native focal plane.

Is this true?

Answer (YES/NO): NO